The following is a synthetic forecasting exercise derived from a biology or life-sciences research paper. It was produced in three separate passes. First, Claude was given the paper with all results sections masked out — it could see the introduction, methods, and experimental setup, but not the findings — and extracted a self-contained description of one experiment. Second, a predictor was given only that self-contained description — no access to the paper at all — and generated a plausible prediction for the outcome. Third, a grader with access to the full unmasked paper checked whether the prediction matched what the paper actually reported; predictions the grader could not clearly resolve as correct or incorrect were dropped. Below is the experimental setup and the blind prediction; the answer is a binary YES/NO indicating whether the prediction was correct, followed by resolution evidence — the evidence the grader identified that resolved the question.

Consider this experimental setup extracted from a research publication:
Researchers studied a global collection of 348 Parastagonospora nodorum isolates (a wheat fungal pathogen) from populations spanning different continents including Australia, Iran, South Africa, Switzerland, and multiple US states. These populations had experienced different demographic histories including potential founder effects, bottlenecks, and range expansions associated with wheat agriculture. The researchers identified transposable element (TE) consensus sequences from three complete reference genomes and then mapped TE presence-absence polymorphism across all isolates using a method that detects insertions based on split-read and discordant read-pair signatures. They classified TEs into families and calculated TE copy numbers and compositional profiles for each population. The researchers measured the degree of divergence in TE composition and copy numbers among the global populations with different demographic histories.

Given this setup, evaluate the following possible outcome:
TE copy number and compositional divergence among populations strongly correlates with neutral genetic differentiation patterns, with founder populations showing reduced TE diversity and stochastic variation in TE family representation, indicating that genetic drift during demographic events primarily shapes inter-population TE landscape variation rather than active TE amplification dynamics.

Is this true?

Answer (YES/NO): NO